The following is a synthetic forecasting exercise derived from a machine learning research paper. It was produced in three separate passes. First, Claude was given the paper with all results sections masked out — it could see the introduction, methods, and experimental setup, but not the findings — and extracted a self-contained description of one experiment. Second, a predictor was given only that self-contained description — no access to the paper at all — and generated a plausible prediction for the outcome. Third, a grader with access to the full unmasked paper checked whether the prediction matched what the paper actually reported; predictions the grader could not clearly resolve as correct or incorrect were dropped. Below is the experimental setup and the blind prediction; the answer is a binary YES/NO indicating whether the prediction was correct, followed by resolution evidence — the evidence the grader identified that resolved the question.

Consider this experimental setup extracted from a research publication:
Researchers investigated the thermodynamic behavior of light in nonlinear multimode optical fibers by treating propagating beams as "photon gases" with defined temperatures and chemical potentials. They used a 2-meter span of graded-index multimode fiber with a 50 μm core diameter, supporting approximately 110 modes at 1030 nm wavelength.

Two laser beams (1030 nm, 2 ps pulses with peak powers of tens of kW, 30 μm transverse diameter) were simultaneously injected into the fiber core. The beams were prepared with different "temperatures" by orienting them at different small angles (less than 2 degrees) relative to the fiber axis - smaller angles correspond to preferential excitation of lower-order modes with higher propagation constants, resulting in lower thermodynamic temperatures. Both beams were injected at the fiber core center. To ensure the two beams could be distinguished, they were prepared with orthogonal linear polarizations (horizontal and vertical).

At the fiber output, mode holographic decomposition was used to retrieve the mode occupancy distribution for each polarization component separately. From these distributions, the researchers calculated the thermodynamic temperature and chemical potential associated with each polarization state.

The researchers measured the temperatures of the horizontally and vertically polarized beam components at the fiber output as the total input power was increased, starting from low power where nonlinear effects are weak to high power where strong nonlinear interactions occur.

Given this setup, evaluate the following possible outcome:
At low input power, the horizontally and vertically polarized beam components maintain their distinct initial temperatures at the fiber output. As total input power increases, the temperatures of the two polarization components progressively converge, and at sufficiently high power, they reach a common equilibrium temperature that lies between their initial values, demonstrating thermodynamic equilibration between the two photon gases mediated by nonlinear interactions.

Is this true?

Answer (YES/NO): YES